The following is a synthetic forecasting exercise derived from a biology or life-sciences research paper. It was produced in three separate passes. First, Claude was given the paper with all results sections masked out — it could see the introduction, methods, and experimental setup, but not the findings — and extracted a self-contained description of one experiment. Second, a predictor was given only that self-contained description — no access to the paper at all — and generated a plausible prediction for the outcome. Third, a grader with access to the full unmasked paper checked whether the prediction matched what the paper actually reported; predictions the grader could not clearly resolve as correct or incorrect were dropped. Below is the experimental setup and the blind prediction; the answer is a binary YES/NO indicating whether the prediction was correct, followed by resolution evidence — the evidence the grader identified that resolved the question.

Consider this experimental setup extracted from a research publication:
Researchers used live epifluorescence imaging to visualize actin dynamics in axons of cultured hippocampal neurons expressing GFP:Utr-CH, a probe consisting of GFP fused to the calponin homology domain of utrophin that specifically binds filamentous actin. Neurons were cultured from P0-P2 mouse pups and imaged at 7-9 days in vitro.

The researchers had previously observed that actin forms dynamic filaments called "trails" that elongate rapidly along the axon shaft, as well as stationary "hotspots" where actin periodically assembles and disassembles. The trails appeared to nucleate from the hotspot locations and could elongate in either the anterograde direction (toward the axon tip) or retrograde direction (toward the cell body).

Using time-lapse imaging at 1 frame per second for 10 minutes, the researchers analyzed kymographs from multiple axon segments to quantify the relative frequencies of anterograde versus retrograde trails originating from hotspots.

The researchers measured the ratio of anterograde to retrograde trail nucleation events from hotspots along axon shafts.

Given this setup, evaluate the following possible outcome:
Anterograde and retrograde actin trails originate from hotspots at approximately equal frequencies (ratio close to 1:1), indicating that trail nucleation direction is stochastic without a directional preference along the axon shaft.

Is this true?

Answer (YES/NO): NO